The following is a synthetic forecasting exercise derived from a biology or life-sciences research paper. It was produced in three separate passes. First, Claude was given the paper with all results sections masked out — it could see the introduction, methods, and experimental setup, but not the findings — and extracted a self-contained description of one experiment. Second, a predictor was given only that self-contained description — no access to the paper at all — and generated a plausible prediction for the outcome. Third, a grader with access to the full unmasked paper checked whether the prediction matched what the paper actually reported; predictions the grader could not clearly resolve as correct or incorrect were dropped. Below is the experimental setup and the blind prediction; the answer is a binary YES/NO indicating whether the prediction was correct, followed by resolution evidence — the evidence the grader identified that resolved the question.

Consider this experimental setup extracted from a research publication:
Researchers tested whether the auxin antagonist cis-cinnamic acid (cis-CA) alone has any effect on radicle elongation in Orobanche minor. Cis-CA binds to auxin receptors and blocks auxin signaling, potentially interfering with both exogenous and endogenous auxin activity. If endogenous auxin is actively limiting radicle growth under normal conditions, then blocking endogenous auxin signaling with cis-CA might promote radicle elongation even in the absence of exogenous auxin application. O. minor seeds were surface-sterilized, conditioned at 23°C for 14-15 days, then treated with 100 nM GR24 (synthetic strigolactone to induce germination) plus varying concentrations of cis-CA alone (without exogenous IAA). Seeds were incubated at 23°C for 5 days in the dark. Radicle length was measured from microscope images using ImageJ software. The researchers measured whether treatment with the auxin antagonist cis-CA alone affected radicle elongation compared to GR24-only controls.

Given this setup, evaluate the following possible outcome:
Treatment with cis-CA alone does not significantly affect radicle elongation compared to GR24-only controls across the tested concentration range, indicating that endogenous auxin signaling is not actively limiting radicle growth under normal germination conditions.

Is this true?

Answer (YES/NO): NO